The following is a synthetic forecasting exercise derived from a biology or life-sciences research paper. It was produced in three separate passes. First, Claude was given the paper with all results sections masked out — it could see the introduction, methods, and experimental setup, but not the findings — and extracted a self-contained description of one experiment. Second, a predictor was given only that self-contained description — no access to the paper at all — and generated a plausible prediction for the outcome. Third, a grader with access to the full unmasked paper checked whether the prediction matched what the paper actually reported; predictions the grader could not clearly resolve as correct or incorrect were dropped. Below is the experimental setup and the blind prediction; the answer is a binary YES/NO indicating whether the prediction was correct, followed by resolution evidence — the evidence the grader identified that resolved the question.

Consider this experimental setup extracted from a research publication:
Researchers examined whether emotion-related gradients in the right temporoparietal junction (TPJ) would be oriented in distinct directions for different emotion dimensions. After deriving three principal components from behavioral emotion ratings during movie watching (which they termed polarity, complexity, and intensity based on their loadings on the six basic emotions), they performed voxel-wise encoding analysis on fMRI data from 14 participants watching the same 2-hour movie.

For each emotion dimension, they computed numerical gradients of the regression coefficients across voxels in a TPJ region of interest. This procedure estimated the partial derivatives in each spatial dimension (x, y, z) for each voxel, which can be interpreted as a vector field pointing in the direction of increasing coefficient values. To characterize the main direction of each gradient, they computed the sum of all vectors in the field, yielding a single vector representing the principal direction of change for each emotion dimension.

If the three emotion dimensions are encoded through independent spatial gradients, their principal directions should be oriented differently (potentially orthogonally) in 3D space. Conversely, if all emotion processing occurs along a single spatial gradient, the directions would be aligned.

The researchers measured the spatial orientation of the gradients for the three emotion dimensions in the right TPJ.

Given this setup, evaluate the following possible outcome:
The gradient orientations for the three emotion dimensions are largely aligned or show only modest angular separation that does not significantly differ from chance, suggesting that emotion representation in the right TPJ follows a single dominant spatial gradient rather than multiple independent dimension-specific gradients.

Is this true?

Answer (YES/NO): NO